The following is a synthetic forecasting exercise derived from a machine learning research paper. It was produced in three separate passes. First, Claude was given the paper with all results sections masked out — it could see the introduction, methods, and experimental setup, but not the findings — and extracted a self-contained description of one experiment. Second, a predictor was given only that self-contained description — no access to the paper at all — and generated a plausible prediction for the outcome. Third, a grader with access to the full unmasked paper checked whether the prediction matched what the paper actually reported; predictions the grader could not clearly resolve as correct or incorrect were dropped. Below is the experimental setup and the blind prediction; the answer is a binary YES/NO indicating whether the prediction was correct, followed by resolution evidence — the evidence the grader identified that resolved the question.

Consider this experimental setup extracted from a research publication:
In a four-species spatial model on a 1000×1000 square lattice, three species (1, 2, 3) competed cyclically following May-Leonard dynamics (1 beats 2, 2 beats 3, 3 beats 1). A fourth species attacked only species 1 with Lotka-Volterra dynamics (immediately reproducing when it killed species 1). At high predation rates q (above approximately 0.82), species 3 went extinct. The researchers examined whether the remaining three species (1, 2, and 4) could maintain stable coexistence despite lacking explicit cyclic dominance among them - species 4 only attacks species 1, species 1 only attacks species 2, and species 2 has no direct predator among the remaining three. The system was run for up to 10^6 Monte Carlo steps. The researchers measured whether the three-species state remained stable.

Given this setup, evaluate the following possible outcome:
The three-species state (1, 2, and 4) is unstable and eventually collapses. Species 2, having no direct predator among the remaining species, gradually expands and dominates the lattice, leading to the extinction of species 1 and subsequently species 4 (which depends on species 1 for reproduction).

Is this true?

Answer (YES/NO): NO